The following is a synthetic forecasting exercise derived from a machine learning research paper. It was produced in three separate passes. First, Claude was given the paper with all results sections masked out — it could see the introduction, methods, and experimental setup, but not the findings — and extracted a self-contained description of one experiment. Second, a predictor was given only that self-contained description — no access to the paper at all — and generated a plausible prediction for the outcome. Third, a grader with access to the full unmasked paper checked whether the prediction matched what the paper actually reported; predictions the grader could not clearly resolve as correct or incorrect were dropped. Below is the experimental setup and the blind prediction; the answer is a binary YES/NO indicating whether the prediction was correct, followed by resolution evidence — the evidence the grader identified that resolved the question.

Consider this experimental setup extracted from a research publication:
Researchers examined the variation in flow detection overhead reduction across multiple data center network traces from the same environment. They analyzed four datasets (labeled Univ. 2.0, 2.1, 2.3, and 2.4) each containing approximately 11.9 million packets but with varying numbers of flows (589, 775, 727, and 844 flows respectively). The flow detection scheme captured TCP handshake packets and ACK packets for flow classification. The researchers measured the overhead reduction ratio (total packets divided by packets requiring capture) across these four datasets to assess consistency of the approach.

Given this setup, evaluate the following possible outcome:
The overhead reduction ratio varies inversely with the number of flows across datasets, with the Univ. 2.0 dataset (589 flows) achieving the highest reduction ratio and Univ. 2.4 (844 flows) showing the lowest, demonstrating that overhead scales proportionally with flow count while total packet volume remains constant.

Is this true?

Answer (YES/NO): NO